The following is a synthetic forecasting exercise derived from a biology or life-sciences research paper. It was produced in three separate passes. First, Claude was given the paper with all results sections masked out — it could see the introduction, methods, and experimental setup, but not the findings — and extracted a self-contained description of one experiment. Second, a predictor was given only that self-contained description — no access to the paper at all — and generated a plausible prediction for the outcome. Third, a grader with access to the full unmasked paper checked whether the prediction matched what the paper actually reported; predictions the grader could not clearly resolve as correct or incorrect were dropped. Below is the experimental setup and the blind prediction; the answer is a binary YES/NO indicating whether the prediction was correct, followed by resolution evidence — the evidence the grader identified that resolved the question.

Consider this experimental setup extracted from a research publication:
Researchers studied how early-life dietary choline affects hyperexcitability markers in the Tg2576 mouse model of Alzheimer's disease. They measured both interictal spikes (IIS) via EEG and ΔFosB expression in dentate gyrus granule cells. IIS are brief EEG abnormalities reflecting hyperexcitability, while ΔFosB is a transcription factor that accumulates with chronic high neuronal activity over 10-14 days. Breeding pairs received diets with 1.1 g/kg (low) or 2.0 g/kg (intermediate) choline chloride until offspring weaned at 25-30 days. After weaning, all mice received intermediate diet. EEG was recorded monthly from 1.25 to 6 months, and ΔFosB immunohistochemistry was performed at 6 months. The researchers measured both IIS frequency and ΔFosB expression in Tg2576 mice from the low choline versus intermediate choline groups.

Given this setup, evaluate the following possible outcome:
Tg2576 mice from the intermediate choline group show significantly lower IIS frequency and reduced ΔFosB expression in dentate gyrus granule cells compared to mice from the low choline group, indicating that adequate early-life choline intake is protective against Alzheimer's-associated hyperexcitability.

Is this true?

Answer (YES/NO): NO